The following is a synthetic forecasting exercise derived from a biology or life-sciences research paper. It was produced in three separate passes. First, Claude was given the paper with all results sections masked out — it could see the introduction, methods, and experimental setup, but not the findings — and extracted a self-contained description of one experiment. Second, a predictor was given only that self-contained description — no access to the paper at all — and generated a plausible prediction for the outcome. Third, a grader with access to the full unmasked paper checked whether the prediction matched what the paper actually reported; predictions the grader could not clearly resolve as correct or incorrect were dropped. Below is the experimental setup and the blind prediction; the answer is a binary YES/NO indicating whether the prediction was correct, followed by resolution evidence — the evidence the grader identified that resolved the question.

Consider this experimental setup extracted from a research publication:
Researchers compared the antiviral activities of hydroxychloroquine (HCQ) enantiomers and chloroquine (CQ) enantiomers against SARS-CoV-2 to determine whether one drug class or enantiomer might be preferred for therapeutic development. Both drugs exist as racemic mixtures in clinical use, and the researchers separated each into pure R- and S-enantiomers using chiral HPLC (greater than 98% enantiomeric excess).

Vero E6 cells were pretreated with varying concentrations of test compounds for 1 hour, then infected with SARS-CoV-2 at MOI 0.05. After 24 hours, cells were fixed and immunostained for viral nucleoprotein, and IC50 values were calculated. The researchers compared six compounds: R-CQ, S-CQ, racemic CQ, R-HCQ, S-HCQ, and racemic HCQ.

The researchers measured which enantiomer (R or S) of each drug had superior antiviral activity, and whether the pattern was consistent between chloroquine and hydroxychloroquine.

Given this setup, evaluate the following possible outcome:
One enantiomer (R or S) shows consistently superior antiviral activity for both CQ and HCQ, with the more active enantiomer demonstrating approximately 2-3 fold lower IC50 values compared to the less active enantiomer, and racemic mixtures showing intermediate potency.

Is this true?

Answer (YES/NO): NO